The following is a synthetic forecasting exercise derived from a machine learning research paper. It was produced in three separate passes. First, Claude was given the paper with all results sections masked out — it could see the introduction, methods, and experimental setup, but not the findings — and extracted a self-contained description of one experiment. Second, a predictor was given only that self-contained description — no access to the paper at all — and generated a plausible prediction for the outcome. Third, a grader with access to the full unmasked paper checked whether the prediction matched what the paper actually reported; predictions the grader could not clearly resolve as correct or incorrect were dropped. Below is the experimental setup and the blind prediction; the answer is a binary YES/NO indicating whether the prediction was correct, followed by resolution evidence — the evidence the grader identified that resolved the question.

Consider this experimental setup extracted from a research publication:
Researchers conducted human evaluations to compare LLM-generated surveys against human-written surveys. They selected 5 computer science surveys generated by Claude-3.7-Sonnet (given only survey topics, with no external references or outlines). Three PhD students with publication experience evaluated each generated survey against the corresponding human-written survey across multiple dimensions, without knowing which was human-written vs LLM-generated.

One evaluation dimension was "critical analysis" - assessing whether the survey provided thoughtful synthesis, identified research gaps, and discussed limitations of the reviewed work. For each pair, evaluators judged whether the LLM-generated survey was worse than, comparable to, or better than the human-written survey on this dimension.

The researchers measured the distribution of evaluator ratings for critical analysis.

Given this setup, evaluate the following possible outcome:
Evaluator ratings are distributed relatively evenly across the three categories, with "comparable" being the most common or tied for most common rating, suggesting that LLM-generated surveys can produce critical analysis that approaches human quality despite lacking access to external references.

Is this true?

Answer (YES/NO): NO